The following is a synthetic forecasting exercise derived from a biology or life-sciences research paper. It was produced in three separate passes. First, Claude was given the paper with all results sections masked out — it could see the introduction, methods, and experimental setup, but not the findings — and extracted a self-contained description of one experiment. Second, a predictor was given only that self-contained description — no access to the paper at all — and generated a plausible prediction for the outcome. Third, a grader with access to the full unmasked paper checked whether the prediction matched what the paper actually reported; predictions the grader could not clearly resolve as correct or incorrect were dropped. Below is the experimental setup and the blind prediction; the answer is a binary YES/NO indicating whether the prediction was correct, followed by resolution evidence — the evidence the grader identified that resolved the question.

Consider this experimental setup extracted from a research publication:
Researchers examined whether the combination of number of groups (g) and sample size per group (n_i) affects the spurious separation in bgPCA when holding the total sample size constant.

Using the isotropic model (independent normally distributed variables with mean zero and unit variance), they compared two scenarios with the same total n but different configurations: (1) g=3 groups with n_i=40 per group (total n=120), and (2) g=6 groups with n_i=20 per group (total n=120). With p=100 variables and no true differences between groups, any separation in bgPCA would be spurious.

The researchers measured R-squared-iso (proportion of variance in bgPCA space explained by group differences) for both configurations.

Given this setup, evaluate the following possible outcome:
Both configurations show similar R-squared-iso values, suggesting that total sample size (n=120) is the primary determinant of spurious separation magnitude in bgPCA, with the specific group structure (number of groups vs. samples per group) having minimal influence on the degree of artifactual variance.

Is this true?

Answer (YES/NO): NO